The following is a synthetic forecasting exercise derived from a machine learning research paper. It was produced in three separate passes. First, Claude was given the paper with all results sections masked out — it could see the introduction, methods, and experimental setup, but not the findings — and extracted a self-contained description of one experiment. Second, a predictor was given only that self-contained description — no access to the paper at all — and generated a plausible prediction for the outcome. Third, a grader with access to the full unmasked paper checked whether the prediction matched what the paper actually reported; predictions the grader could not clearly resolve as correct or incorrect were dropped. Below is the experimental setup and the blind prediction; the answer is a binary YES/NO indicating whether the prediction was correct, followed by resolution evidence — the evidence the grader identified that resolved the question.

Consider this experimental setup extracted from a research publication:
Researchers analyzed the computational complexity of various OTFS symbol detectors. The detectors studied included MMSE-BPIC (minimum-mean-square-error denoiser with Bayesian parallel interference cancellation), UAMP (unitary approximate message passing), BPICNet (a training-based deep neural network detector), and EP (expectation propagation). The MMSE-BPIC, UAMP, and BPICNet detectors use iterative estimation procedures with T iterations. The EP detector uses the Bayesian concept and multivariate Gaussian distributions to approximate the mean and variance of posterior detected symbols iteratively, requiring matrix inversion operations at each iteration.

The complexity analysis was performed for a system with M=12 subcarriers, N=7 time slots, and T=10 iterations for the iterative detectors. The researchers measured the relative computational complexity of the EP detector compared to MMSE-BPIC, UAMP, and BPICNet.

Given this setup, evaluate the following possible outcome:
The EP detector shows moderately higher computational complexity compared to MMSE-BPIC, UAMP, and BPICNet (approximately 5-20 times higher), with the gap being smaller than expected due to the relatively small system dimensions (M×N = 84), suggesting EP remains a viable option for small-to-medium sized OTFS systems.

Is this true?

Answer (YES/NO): YES